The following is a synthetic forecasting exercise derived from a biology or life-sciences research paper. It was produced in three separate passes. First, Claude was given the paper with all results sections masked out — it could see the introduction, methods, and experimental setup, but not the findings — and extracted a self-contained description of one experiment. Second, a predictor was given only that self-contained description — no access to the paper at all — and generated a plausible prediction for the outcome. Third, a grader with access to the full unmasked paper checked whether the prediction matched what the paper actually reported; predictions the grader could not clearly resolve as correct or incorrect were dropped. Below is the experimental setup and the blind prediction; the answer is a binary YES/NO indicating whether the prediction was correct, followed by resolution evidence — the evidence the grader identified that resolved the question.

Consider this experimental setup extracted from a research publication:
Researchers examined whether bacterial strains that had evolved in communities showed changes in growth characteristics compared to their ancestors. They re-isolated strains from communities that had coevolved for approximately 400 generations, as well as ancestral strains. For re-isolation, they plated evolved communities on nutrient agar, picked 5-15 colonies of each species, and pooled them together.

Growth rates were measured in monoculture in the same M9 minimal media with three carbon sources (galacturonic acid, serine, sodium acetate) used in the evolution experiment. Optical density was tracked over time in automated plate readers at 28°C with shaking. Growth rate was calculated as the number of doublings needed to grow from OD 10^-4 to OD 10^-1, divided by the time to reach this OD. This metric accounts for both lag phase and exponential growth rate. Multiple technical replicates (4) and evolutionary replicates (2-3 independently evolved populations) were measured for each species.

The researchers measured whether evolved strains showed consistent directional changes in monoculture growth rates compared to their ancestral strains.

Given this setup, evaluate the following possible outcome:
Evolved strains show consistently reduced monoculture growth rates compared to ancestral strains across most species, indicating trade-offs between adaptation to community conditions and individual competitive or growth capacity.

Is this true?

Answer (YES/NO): NO